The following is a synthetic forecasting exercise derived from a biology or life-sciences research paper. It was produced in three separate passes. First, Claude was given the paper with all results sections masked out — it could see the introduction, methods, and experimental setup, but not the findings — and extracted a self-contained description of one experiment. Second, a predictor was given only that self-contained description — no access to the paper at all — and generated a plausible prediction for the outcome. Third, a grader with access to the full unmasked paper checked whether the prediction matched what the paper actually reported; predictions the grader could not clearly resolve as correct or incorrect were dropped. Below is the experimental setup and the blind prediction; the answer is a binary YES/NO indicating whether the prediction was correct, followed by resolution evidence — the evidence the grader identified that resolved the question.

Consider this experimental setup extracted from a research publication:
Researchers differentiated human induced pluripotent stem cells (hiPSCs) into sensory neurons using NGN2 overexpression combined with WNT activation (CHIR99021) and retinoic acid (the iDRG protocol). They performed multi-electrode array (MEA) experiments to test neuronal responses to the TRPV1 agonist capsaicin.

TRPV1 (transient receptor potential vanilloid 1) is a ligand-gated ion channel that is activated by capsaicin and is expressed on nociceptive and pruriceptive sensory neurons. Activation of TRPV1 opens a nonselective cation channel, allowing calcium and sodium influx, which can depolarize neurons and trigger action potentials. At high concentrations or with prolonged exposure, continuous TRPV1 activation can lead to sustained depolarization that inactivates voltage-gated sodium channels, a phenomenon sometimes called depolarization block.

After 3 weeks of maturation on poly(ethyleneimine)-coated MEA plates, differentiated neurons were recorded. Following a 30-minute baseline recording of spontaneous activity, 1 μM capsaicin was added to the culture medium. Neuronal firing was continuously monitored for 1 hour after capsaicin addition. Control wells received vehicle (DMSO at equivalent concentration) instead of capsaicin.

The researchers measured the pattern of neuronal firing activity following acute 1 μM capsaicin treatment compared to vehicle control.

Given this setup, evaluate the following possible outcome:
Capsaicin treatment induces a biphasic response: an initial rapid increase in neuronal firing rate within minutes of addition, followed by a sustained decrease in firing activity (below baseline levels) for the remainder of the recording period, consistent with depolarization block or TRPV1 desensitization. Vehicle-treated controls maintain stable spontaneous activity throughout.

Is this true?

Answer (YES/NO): NO